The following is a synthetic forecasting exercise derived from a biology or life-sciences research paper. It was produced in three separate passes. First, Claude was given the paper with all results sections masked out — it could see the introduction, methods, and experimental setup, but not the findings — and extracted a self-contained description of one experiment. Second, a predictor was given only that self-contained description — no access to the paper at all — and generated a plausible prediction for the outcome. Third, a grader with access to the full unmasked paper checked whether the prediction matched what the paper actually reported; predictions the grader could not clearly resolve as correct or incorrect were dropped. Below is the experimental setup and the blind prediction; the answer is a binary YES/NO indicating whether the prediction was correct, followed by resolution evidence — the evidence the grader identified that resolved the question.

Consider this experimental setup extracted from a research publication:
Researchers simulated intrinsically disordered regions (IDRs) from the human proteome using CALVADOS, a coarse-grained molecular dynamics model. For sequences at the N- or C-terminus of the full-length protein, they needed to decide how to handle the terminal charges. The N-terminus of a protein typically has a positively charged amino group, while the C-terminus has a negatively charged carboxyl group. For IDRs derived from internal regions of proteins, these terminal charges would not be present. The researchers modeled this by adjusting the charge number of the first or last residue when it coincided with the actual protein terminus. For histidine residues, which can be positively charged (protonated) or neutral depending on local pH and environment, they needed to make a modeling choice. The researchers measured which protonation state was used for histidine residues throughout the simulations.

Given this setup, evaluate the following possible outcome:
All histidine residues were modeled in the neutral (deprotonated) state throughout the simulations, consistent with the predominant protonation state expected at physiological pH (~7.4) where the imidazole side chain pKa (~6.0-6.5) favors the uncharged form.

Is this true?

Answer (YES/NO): YES